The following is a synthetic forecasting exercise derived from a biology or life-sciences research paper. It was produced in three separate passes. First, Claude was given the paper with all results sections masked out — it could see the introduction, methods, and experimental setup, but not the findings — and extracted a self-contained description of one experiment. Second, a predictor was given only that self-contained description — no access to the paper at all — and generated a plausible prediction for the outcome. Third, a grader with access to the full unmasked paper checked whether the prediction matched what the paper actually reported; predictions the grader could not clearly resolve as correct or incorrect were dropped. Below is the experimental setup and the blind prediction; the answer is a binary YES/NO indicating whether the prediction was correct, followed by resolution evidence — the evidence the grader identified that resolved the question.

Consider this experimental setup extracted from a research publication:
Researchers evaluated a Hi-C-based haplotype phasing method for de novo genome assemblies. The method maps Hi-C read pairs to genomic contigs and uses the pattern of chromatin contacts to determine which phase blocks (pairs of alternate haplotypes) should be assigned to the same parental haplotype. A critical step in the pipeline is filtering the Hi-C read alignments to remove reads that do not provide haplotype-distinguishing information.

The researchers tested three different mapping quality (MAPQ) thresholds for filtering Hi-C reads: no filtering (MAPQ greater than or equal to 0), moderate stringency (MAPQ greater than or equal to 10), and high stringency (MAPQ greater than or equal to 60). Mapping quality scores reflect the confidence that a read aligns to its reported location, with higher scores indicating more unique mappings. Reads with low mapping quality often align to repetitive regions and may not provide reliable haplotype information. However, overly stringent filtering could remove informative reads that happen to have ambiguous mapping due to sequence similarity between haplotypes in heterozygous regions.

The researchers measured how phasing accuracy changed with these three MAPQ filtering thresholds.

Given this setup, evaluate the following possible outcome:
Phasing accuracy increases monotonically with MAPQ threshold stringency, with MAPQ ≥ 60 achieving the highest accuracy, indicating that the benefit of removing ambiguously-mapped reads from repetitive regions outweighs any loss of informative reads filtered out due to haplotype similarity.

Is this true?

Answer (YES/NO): NO